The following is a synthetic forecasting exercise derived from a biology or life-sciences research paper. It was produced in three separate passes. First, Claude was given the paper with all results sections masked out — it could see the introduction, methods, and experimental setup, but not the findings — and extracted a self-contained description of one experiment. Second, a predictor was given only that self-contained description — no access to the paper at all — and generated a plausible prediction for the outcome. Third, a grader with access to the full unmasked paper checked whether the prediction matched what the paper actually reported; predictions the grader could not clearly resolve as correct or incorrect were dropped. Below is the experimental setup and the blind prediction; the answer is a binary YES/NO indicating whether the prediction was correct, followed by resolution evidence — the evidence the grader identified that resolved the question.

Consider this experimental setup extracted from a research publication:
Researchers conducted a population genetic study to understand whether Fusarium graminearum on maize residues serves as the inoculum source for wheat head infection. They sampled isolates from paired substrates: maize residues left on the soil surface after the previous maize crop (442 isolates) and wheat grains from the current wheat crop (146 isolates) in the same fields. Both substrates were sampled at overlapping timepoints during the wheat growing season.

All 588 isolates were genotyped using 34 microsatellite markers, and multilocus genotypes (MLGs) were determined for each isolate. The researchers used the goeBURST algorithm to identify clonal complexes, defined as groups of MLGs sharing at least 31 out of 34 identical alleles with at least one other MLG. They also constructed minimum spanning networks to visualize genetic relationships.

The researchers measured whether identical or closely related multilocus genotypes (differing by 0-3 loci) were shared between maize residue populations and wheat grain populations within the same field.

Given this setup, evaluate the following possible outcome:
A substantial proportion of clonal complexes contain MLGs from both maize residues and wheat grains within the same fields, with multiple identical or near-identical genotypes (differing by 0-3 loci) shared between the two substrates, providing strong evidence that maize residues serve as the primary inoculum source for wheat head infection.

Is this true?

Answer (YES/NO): NO